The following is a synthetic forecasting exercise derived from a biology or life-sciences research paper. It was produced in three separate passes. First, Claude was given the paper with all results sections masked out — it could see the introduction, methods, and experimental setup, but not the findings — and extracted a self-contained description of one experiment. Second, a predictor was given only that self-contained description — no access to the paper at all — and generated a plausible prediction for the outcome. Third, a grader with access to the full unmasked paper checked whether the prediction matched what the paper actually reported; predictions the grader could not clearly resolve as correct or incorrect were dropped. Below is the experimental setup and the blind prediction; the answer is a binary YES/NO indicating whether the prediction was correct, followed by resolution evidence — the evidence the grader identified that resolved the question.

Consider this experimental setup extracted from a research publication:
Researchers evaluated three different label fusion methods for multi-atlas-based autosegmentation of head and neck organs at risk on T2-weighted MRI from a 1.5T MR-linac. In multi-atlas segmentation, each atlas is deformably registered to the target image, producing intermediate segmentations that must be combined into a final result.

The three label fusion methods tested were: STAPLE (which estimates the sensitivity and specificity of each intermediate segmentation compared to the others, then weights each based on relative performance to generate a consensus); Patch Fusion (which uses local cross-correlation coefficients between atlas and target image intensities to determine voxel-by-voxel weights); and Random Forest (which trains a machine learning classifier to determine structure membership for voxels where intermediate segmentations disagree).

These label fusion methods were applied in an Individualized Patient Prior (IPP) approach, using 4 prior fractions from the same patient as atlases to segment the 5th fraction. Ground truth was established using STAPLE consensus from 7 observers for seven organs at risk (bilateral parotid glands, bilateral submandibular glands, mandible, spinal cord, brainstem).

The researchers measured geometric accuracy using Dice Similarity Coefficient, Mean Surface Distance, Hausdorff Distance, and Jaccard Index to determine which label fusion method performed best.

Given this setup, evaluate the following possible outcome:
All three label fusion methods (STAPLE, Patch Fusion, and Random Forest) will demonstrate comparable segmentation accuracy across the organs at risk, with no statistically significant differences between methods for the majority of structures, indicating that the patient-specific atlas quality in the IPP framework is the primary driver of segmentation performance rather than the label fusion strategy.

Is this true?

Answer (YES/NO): YES